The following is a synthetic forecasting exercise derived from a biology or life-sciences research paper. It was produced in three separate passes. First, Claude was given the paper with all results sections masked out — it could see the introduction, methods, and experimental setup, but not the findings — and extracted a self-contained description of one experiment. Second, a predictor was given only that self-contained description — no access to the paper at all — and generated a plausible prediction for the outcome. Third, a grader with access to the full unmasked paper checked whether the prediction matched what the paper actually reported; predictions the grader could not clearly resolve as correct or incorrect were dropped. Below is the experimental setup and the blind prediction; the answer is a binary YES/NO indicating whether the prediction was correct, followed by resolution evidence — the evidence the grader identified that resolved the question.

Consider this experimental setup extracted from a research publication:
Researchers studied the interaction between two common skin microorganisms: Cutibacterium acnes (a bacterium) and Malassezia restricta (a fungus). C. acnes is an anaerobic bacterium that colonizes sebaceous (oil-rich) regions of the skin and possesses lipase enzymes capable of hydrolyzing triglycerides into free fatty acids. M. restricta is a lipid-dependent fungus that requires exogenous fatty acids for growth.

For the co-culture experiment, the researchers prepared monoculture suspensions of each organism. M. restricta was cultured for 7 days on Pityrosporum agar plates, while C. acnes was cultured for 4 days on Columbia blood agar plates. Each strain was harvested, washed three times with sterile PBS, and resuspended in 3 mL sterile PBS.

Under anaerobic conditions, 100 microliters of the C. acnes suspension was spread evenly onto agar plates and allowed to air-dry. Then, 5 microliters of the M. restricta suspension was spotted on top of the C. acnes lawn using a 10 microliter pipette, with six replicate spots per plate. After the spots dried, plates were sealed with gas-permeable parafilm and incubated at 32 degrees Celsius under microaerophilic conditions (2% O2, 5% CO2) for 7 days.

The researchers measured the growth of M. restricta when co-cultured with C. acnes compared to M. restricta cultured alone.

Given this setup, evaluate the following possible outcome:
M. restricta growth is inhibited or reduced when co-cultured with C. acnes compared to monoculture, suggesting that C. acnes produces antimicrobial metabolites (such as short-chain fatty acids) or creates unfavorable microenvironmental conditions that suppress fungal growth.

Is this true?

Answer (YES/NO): NO